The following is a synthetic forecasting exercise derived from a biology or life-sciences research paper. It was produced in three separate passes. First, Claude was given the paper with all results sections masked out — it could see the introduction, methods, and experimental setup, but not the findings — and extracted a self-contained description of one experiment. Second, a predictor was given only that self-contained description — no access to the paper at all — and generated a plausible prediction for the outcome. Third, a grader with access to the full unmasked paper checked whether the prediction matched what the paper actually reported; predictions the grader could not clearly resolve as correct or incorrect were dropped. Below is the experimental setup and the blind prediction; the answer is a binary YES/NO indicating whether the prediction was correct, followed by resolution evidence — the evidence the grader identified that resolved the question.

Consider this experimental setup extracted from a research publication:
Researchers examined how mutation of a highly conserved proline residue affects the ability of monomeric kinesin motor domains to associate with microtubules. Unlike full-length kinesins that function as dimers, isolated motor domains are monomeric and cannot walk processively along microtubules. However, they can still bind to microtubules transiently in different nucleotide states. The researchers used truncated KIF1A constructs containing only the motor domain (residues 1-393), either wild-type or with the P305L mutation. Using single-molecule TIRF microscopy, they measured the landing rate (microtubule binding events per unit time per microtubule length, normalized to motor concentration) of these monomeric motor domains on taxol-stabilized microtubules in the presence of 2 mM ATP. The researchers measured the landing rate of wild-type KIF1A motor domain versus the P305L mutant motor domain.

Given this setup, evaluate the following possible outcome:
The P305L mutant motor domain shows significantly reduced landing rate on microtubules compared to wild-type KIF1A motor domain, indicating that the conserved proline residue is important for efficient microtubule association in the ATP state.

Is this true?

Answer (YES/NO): YES